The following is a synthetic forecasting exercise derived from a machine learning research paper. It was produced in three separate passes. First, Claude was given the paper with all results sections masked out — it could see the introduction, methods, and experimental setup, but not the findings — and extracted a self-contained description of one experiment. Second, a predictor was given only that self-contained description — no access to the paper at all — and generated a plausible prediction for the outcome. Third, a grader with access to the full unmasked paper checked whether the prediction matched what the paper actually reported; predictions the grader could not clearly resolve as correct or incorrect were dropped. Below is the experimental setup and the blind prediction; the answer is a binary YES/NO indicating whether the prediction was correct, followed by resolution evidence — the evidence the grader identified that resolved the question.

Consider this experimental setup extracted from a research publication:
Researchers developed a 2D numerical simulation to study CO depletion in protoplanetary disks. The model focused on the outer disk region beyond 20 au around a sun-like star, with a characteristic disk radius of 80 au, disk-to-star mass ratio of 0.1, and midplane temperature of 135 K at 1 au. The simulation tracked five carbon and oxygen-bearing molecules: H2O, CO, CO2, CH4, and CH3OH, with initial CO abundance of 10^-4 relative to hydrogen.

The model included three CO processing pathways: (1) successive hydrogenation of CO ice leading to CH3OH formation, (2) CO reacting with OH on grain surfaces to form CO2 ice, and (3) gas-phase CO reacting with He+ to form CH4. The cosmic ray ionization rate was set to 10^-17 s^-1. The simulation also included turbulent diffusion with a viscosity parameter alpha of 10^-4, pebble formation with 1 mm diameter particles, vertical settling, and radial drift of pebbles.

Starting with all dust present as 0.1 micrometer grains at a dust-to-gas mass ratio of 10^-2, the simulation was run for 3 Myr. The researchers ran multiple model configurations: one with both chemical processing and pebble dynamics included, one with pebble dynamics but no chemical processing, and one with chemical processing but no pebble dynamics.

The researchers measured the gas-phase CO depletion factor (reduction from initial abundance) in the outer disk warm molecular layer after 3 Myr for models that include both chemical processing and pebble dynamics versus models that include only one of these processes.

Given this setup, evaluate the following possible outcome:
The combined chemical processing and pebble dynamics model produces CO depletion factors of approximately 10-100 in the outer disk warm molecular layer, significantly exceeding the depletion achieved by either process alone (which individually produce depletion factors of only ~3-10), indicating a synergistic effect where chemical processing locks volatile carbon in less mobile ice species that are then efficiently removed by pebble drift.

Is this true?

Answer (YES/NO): YES